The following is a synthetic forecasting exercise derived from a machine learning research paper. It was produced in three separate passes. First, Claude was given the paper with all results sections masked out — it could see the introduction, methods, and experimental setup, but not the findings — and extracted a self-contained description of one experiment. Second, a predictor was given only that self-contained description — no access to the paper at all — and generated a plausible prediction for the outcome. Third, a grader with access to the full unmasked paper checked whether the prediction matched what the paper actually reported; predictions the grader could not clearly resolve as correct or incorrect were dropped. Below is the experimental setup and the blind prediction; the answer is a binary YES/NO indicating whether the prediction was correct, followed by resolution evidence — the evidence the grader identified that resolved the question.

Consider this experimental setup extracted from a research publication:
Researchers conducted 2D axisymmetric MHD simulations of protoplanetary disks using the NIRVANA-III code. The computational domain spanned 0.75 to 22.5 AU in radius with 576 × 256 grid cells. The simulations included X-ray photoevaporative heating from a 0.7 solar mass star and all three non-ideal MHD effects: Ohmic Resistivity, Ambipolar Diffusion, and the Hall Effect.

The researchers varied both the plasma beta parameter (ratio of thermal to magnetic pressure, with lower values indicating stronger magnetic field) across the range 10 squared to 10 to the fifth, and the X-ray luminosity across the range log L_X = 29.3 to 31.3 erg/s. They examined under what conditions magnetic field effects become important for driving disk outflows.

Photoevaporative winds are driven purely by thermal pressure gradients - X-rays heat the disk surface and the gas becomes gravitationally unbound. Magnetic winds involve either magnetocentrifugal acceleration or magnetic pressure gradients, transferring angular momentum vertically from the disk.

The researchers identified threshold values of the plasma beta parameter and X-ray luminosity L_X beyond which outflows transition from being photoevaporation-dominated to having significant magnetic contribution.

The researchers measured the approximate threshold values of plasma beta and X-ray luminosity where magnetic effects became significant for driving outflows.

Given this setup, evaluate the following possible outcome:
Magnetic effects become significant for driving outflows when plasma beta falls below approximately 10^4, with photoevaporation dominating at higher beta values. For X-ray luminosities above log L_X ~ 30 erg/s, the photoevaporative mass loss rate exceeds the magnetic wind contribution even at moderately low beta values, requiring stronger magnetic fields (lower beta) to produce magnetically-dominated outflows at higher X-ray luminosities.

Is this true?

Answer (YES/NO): NO